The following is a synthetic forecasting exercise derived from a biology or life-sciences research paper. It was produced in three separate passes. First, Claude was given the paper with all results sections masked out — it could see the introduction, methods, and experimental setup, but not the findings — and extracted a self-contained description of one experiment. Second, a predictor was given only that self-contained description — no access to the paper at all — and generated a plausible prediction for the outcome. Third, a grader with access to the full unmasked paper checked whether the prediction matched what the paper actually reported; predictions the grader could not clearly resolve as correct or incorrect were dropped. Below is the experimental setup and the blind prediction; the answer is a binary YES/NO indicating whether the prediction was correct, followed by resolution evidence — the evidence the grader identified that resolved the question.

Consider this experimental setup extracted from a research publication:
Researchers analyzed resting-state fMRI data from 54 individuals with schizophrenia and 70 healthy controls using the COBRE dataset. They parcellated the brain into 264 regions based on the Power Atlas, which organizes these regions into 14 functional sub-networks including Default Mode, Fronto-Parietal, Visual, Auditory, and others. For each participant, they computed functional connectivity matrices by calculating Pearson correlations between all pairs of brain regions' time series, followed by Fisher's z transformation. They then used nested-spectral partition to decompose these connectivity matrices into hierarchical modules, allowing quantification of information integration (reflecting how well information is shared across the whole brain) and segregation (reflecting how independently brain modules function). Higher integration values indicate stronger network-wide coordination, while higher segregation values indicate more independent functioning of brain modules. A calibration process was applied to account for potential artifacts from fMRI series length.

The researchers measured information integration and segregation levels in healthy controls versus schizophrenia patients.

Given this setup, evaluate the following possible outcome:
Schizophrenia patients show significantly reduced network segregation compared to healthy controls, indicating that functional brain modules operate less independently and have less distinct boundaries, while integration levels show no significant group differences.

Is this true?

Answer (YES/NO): NO